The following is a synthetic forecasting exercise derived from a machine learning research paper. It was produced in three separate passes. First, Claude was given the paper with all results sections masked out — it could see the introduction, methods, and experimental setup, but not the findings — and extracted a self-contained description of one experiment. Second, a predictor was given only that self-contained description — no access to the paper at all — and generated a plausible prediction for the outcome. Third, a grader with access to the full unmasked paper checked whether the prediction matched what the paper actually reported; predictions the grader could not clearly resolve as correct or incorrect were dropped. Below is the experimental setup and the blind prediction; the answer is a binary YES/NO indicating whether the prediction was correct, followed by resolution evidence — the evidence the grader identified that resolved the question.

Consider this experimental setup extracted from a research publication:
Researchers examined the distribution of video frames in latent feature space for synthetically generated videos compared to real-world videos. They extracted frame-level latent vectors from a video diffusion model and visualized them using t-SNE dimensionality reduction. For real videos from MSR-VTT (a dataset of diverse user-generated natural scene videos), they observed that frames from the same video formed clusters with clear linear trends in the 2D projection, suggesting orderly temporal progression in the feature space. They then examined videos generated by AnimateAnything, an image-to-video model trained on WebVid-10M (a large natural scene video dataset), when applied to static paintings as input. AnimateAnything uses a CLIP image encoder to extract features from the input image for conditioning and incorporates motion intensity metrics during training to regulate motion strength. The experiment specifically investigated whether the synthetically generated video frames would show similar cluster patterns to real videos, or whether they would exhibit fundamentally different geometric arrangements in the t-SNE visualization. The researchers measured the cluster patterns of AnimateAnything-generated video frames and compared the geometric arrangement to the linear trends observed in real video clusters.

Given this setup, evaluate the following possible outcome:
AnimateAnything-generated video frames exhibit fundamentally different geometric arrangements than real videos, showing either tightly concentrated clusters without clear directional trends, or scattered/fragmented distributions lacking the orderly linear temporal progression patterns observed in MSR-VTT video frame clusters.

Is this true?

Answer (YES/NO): YES